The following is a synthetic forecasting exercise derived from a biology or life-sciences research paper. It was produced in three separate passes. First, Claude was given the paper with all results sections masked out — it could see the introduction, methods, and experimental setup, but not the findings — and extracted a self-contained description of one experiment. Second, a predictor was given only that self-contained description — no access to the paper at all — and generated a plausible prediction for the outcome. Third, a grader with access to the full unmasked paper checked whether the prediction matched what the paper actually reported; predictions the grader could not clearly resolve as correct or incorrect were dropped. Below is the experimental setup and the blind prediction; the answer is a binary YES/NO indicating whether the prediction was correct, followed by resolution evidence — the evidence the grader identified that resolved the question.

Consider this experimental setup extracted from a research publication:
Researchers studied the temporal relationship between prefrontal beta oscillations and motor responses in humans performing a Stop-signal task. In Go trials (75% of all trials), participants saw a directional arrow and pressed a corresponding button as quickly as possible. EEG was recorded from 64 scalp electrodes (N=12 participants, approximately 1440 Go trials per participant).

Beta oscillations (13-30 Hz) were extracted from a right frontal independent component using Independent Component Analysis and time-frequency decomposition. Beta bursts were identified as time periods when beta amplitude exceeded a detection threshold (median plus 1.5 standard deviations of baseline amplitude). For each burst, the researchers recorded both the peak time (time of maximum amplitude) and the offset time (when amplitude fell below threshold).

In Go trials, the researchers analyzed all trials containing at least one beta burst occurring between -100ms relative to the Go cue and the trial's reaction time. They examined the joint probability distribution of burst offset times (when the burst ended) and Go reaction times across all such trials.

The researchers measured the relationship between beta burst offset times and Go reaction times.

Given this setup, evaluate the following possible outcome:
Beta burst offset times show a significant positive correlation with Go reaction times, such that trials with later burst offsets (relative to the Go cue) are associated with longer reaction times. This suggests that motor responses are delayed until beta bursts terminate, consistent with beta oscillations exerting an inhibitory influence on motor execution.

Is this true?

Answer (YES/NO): YES